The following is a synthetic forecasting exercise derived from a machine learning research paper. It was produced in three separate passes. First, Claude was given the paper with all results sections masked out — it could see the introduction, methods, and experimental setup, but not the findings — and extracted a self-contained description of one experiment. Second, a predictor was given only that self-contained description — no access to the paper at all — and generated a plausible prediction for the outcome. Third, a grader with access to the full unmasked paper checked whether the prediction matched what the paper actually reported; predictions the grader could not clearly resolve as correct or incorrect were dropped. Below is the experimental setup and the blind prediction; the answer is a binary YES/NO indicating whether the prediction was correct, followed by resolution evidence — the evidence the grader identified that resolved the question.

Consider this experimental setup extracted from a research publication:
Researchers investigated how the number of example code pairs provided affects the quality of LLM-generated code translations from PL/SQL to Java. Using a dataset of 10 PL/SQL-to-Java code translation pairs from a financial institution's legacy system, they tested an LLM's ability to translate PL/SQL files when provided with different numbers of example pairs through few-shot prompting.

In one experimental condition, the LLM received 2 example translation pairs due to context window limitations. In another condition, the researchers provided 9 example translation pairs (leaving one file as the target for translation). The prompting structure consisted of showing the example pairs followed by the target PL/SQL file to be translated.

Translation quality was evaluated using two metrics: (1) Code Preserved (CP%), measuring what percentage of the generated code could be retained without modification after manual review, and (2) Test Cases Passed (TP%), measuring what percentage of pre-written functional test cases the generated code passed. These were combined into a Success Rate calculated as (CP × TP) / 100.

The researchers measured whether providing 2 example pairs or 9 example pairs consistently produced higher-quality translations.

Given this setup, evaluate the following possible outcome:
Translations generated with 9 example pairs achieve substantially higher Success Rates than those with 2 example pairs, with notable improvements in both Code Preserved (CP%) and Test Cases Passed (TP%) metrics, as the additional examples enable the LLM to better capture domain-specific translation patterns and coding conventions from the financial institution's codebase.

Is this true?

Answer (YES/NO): NO